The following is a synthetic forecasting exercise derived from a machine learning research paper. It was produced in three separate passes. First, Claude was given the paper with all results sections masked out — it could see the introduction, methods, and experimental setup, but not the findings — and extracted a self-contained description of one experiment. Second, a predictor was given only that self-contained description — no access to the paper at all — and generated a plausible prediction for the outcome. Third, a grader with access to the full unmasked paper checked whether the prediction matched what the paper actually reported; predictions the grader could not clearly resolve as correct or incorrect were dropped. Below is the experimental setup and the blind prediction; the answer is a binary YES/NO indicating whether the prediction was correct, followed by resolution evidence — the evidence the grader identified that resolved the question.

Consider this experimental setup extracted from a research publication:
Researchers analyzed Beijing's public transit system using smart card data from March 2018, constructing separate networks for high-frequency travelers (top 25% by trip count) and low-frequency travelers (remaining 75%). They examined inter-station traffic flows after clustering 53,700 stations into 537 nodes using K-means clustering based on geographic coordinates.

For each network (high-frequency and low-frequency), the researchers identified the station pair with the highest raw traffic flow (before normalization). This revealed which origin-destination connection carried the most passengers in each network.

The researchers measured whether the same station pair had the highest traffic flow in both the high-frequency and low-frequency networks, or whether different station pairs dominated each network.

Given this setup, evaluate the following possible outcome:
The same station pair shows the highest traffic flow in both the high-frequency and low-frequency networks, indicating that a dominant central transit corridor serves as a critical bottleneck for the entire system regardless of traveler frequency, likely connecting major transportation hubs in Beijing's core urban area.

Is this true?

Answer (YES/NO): YES